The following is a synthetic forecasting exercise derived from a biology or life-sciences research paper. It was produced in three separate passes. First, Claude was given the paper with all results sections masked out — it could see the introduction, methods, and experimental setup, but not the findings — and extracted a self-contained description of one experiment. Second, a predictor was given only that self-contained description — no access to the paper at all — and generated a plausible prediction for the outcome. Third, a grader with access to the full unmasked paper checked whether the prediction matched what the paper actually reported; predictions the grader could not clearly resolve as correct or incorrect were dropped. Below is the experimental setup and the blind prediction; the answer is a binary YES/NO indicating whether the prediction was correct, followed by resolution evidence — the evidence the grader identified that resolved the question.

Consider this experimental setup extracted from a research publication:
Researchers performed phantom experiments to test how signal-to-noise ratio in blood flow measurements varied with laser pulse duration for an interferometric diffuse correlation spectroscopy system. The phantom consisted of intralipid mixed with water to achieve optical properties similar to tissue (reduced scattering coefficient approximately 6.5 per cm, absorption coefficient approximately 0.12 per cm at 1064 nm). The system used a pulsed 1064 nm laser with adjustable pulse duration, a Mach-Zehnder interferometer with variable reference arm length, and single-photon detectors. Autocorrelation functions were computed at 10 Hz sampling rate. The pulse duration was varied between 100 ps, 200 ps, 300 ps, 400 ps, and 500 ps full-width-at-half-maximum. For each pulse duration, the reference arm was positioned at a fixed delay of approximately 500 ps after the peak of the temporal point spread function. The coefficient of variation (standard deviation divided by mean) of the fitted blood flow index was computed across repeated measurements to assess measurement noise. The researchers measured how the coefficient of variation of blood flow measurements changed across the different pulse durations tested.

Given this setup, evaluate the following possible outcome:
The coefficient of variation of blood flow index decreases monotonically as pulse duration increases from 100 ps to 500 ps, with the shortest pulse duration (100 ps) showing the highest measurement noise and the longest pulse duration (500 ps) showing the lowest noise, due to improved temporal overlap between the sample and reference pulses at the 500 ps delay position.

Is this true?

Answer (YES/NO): NO